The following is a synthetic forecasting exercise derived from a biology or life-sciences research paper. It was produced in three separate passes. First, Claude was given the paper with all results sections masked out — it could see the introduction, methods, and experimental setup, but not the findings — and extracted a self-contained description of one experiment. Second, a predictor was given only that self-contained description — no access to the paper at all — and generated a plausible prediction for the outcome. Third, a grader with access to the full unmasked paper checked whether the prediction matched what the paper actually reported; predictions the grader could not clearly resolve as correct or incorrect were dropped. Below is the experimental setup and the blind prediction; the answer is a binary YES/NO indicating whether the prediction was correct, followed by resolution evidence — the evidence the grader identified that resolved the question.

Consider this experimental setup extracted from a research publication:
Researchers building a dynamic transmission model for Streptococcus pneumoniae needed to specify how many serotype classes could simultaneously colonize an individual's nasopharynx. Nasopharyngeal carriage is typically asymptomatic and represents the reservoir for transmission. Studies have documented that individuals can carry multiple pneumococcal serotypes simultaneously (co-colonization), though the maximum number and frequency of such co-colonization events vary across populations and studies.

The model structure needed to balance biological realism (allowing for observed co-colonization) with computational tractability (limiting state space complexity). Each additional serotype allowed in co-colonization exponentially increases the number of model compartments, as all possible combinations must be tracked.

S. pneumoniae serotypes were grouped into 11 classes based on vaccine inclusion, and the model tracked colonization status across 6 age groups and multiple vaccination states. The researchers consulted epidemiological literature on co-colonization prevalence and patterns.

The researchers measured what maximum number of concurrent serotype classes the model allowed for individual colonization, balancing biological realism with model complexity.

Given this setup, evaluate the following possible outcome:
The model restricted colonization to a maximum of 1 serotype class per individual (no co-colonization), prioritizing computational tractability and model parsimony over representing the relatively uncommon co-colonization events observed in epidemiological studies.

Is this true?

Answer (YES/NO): NO